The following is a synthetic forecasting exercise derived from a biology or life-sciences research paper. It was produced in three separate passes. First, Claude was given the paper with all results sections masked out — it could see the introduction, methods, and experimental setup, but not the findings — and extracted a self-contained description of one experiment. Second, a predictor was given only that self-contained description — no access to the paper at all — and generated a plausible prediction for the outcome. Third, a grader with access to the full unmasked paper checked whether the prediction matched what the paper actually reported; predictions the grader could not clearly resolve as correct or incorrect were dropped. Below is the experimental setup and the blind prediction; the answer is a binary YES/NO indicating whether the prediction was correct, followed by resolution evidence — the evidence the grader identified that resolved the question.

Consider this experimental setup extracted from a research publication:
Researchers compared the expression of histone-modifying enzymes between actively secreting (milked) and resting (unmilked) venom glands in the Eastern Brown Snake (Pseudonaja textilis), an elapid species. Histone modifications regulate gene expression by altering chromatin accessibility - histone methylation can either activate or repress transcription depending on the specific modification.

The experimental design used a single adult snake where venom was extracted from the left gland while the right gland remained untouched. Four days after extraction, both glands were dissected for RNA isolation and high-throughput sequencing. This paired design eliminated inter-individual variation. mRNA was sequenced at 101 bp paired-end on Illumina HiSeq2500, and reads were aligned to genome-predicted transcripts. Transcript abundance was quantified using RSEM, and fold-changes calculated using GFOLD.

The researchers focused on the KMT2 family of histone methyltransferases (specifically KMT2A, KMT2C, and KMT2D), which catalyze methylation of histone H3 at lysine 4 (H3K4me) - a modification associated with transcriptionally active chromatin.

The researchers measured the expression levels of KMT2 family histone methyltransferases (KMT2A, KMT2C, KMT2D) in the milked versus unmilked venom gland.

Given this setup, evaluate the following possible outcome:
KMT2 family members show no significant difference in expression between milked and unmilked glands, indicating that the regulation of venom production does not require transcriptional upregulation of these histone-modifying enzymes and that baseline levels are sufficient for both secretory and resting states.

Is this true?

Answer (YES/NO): NO